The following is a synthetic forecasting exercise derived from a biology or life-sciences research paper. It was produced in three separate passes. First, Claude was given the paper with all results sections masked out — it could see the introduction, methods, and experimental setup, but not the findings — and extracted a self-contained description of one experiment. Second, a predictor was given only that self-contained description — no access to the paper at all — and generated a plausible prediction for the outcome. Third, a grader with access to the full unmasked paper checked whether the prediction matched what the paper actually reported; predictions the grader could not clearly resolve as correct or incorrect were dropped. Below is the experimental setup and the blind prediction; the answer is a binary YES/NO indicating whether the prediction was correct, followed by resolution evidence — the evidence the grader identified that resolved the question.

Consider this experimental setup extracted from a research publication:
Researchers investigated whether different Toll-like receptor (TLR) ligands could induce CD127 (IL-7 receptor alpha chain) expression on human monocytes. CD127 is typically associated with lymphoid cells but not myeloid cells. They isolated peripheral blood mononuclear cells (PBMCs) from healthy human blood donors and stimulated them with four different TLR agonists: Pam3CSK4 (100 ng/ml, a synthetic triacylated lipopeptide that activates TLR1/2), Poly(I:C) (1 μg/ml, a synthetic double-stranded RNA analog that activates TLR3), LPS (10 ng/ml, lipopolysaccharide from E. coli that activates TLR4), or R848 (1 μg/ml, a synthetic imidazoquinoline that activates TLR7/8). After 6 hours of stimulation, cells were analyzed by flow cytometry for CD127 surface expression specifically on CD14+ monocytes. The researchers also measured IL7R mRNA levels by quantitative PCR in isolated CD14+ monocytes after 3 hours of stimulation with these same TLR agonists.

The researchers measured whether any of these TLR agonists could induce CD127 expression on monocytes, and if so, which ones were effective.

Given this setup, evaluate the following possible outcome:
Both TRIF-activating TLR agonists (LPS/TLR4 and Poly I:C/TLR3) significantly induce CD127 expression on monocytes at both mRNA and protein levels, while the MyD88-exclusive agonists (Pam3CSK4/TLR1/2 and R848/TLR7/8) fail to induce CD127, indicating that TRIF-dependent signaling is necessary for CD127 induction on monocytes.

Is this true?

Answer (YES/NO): NO